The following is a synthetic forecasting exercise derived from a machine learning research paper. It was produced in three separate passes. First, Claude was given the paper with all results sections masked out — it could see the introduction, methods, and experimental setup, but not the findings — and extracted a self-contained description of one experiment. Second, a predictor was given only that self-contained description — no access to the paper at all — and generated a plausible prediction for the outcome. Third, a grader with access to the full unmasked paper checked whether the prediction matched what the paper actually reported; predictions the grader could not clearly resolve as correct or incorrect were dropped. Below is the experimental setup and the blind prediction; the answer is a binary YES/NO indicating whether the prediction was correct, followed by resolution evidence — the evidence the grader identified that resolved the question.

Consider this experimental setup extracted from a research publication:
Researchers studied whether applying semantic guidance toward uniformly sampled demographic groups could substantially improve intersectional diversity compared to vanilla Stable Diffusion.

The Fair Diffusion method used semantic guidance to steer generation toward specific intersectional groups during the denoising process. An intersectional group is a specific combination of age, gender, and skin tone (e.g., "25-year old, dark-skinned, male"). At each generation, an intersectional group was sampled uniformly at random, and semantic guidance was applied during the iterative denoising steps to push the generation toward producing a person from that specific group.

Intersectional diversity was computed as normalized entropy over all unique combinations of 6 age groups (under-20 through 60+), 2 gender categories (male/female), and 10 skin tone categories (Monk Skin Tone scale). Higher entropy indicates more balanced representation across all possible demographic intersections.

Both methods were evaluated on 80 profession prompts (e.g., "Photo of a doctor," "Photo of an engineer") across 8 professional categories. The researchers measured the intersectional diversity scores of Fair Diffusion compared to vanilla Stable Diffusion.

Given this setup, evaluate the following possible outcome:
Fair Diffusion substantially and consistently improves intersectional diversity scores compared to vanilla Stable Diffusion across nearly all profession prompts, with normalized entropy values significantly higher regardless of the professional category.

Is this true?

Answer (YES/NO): NO